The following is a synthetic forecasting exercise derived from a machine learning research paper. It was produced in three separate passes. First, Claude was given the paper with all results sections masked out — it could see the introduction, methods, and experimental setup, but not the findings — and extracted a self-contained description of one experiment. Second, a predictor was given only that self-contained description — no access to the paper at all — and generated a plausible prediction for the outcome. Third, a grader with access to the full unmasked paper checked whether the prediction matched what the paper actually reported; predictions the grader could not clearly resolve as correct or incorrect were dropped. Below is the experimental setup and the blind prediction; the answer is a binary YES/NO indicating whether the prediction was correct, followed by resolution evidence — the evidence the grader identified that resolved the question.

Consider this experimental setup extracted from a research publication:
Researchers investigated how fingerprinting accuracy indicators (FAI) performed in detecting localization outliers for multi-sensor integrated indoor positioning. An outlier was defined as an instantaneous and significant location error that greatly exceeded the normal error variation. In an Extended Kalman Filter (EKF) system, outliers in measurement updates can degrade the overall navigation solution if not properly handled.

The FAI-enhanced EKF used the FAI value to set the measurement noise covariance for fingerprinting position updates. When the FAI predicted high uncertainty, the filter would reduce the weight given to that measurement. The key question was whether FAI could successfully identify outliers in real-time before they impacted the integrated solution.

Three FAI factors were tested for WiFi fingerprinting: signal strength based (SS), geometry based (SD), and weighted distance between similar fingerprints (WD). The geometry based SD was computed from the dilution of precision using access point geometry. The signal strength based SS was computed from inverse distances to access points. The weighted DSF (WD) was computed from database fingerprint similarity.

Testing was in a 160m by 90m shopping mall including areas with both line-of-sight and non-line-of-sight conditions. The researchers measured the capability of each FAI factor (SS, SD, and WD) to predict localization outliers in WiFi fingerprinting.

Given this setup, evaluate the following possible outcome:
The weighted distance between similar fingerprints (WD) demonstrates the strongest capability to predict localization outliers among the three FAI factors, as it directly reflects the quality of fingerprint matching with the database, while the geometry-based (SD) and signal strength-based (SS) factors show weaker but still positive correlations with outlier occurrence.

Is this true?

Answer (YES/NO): NO